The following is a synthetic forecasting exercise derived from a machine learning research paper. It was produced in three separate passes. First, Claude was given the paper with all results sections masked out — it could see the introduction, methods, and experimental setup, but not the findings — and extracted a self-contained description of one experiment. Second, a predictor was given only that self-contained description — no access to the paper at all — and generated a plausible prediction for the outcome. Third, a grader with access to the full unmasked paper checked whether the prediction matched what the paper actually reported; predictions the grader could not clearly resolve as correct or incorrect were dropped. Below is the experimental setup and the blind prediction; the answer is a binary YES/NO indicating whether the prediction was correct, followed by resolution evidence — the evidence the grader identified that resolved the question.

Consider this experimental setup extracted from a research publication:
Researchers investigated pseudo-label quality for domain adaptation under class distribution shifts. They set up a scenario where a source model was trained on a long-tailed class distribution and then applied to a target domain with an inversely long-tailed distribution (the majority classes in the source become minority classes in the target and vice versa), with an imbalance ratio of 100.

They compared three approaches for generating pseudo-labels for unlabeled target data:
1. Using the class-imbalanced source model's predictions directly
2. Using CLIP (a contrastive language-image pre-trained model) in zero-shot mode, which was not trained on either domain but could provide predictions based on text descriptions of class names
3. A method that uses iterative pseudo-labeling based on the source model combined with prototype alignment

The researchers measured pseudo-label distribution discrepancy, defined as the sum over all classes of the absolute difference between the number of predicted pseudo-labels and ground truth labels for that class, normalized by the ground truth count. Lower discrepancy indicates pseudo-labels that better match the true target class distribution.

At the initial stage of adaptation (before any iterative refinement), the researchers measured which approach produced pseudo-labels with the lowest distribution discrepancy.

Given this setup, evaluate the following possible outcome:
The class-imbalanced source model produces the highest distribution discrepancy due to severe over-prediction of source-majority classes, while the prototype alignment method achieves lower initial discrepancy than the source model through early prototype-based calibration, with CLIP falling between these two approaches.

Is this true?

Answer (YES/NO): NO